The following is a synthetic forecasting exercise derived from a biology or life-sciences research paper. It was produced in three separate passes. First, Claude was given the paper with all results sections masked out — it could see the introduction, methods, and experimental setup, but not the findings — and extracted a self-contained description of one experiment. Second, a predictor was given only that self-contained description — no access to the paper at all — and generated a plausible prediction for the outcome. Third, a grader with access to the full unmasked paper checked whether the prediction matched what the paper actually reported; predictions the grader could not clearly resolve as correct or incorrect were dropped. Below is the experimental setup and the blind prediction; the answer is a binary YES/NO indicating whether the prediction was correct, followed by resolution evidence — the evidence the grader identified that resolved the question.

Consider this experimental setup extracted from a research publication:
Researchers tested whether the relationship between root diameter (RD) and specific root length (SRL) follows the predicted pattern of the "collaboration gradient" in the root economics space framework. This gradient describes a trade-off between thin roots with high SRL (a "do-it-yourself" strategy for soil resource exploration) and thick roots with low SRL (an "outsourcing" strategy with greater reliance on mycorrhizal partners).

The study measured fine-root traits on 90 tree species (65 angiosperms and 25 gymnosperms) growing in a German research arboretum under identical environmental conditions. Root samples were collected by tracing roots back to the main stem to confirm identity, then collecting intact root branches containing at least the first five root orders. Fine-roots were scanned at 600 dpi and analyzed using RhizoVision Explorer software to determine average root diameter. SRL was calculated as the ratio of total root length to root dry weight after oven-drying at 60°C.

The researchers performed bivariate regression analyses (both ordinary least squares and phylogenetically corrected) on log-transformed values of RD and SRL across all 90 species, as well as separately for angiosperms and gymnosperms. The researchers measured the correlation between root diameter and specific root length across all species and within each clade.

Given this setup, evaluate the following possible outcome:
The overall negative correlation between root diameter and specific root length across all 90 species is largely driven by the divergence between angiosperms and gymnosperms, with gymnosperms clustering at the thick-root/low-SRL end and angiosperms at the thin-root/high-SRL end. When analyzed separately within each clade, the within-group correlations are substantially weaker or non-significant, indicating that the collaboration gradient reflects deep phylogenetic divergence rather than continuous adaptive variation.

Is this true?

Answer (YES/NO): NO